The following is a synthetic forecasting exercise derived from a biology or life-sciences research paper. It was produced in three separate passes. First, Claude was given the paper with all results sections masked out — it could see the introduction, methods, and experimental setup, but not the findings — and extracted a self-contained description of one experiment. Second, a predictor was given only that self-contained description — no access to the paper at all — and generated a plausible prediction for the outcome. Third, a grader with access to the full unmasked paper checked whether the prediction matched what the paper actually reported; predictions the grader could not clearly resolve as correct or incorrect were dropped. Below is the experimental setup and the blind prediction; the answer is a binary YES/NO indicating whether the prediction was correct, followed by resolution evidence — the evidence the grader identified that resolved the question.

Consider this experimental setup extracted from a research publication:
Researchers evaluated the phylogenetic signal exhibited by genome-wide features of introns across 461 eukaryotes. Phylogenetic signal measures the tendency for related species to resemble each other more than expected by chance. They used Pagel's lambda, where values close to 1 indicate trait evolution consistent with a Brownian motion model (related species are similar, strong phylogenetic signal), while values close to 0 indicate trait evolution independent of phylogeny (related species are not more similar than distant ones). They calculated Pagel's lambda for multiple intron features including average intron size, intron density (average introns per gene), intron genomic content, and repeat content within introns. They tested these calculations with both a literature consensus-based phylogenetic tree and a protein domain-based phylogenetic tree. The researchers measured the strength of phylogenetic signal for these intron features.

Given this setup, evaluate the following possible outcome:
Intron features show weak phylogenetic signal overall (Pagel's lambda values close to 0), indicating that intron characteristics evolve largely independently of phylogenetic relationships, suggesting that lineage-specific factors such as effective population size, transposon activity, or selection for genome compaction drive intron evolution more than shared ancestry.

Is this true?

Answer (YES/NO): NO